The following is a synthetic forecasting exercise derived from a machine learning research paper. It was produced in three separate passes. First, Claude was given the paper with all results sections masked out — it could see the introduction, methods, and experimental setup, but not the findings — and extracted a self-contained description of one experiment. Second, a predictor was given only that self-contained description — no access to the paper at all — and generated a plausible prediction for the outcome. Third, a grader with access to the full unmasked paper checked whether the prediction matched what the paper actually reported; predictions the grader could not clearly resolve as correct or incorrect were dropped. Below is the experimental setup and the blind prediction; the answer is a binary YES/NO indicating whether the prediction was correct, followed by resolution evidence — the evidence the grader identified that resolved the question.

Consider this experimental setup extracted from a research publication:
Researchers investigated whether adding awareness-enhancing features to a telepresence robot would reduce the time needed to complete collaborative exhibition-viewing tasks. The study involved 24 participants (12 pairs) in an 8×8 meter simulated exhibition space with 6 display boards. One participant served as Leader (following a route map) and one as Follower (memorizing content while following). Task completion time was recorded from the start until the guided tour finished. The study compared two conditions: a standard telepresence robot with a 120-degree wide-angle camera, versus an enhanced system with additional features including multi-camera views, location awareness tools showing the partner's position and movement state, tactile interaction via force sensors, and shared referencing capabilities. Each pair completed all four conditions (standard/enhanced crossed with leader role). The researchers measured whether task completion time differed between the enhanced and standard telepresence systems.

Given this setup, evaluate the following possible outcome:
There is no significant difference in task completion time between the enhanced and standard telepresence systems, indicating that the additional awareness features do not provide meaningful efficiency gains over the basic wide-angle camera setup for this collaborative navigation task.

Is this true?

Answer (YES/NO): YES